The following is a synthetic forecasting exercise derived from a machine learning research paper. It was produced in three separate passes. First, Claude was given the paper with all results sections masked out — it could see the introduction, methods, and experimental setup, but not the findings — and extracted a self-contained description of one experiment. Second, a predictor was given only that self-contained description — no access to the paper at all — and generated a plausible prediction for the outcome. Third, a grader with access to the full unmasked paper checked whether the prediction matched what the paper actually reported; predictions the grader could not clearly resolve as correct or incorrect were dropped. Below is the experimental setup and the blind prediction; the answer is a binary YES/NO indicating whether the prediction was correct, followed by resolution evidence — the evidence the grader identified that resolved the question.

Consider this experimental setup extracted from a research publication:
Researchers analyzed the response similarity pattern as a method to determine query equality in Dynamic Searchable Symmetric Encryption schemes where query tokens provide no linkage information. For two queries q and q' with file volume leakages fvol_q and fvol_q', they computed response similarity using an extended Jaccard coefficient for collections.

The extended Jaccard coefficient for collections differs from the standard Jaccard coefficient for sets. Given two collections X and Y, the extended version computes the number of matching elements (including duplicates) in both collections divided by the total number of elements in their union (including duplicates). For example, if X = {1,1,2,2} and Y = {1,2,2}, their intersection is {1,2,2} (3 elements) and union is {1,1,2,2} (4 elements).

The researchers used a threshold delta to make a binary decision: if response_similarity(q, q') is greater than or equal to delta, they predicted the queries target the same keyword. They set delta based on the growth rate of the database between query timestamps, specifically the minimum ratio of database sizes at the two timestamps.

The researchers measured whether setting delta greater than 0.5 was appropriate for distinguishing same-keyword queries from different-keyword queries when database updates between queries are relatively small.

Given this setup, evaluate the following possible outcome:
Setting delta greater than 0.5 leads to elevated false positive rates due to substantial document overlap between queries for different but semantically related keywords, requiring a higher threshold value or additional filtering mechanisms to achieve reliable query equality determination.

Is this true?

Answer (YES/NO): NO